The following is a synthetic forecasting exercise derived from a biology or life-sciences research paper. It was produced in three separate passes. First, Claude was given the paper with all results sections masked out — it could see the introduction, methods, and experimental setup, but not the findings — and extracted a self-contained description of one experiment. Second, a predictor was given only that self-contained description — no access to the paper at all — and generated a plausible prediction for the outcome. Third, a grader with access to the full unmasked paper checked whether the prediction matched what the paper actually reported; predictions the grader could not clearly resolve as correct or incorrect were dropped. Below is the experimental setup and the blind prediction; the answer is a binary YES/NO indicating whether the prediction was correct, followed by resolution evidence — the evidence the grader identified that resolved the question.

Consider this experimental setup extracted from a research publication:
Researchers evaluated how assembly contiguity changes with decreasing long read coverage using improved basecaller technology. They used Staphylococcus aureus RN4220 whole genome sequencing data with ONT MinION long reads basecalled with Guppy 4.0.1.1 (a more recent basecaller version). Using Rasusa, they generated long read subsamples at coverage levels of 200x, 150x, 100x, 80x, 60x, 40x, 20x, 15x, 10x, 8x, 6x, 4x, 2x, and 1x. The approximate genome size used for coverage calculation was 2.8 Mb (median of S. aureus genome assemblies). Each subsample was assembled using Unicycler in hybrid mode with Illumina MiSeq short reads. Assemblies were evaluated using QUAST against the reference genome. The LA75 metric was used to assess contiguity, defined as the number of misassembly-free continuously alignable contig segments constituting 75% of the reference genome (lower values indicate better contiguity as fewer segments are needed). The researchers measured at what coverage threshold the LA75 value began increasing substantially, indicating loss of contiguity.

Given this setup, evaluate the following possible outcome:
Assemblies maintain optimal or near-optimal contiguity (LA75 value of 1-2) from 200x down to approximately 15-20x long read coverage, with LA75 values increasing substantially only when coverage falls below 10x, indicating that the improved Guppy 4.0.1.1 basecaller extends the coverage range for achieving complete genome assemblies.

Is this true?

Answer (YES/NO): NO